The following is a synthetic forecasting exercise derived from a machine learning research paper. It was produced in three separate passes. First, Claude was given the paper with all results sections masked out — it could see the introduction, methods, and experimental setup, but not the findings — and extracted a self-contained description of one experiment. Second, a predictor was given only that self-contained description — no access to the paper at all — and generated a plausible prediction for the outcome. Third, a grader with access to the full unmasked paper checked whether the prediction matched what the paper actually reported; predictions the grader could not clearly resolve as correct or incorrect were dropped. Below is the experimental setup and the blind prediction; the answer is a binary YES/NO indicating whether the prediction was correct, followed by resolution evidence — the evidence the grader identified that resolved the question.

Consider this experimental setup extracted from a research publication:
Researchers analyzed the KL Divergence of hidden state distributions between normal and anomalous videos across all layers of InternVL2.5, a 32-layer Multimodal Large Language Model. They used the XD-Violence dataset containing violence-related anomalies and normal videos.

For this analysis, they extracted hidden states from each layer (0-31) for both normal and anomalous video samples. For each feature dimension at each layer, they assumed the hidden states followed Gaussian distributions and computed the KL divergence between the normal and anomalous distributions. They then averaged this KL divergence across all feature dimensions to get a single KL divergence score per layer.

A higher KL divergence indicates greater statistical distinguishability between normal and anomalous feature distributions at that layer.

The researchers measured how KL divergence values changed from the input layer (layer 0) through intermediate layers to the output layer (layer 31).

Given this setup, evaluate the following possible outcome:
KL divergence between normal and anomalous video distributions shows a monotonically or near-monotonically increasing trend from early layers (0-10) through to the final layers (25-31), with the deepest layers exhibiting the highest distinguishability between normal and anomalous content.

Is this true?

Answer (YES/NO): NO